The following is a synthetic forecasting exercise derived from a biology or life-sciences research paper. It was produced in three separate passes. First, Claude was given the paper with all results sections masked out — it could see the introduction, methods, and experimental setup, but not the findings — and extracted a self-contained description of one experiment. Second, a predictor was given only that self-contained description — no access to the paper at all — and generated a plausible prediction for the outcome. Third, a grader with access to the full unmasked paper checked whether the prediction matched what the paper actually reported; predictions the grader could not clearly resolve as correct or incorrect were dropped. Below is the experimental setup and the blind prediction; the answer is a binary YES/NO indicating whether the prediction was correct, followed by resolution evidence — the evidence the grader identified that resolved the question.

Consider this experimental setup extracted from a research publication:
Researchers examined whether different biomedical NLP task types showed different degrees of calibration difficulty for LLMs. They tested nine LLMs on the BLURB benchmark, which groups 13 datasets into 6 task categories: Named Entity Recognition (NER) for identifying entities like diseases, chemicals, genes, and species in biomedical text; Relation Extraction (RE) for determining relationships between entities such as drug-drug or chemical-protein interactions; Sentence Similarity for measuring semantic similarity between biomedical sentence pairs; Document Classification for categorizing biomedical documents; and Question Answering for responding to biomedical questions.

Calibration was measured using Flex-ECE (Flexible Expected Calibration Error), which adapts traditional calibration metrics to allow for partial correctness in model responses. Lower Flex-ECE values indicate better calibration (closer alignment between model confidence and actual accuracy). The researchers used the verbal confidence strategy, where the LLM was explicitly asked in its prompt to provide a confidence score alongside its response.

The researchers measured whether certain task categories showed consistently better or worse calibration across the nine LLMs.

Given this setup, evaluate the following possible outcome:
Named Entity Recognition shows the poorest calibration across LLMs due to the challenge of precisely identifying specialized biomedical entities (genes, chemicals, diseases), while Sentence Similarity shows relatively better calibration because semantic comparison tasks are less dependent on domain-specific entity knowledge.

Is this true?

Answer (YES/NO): NO